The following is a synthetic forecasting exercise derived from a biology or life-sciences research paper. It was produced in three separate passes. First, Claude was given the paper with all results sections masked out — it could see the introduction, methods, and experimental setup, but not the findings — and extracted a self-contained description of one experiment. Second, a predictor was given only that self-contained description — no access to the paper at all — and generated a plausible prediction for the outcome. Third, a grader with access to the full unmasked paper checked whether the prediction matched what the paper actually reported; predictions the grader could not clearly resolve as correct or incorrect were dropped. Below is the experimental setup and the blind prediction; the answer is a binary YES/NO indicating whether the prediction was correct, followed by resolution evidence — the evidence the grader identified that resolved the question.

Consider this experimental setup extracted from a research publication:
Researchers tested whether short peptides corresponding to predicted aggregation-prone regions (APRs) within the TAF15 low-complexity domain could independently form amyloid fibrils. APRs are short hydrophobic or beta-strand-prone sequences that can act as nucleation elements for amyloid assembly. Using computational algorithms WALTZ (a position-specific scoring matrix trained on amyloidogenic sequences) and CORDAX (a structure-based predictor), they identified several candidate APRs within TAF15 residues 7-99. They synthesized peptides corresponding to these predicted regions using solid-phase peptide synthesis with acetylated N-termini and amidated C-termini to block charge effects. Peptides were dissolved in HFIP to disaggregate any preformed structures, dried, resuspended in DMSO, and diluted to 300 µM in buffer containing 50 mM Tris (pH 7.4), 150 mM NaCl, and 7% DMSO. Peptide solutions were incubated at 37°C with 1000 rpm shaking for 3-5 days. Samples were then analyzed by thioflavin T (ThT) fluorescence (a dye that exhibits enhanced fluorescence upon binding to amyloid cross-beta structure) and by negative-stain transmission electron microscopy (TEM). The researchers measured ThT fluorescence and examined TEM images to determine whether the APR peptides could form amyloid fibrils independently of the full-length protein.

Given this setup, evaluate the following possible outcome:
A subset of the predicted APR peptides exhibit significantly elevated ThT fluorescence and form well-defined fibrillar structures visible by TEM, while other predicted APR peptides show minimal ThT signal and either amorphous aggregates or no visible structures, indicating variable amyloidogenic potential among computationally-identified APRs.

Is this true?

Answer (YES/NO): NO